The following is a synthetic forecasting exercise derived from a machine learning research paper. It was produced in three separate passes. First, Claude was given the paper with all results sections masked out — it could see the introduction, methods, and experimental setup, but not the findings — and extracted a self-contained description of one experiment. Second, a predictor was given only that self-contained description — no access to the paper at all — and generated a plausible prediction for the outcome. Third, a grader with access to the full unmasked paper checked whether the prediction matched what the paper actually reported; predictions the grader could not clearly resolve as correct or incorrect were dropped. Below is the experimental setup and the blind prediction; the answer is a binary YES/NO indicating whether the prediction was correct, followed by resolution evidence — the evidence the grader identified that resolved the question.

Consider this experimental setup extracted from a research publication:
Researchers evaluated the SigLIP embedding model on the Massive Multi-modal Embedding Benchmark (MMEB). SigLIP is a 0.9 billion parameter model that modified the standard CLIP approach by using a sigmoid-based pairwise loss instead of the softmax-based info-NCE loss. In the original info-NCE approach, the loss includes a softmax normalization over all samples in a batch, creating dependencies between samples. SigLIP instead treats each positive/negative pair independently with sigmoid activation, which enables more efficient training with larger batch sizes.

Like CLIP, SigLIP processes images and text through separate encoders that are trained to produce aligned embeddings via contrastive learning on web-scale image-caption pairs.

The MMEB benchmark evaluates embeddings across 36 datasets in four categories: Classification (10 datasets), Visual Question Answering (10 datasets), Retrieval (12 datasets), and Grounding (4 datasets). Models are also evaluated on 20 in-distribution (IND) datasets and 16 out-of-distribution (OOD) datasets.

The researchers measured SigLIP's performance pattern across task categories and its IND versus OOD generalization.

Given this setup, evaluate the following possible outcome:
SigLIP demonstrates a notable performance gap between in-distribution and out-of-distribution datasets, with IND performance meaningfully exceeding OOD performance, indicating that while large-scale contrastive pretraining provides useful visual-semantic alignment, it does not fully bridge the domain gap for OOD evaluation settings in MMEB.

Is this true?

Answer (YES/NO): NO